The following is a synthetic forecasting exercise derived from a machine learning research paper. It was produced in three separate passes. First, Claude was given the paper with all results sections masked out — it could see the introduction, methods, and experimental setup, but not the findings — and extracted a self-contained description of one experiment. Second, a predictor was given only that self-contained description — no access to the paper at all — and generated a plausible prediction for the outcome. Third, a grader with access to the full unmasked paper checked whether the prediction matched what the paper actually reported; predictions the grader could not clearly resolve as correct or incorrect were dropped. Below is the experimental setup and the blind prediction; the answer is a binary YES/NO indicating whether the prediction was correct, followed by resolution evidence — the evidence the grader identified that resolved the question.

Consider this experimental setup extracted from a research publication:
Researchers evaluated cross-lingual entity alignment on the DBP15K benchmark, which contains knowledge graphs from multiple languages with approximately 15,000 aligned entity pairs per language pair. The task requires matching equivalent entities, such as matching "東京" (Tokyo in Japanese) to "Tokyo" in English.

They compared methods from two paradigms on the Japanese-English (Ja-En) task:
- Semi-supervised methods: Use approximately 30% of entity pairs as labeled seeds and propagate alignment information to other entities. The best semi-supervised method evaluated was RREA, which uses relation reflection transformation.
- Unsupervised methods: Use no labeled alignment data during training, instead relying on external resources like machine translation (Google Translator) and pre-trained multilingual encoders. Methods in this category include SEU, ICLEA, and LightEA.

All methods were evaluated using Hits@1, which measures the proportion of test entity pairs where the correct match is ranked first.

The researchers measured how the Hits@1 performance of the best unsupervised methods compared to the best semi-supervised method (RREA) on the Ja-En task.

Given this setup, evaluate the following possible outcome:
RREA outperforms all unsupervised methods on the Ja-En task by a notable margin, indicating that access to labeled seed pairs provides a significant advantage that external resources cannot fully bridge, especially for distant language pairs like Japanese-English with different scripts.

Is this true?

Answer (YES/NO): NO